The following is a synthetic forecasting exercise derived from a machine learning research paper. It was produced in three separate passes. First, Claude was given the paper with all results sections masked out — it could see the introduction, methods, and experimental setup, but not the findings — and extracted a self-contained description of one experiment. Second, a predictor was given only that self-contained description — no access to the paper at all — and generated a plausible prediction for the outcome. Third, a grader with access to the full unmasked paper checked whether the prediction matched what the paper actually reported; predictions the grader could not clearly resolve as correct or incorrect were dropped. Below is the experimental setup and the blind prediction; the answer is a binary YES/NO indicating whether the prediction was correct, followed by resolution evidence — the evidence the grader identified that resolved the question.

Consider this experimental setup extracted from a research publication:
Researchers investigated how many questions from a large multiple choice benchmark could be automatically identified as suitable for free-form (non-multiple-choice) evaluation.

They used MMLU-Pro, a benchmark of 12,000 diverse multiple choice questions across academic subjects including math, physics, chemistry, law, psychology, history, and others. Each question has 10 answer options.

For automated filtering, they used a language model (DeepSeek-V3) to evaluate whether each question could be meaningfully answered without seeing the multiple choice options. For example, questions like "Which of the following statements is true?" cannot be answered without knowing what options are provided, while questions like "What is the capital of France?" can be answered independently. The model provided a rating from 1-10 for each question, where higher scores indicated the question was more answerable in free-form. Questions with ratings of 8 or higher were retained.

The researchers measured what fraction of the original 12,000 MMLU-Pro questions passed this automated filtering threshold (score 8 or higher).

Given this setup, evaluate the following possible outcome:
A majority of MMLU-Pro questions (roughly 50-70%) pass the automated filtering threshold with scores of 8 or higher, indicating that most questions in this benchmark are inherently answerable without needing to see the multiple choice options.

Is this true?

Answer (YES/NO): NO